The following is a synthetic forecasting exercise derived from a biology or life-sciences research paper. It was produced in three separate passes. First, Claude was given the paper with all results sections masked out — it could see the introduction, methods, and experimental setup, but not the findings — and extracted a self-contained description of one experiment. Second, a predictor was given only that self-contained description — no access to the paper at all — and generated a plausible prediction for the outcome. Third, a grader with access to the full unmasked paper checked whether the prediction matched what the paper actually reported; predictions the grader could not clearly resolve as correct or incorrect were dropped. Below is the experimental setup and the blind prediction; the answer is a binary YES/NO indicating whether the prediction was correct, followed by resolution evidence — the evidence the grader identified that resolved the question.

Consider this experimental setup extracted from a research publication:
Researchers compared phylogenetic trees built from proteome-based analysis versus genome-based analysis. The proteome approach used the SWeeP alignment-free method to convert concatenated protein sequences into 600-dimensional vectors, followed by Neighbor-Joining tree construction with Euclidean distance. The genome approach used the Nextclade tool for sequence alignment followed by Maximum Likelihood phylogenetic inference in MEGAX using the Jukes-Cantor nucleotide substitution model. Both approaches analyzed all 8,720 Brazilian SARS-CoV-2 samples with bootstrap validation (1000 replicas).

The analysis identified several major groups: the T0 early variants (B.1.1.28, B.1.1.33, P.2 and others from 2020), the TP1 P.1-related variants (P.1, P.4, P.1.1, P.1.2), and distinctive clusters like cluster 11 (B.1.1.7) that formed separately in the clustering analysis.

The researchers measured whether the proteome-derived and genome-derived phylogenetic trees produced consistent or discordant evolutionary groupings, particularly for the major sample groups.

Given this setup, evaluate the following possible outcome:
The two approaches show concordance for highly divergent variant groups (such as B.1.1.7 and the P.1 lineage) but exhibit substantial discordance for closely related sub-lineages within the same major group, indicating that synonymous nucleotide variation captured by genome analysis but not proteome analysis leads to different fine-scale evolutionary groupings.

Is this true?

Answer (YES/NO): NO